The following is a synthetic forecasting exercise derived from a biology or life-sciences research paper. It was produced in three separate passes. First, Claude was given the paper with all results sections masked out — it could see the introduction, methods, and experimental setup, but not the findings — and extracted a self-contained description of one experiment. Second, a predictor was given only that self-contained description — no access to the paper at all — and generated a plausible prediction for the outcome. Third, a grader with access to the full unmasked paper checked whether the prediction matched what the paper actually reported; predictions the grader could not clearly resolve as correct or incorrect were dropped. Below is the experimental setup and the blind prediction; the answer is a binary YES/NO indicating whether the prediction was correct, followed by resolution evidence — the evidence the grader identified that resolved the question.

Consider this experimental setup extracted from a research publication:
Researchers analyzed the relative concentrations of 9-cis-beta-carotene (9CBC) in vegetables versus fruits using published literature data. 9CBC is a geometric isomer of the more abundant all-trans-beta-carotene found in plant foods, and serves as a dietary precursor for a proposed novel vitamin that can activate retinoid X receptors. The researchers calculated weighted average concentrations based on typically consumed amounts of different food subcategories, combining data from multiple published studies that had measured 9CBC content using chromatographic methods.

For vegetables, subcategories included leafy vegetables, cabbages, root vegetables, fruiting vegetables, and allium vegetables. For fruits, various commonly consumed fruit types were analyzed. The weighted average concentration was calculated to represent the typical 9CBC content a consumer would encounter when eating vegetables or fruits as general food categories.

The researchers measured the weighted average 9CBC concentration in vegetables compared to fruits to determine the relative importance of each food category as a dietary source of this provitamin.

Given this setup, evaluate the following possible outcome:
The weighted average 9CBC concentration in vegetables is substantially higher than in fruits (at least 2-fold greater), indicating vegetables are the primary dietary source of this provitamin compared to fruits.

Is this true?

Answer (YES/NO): YES